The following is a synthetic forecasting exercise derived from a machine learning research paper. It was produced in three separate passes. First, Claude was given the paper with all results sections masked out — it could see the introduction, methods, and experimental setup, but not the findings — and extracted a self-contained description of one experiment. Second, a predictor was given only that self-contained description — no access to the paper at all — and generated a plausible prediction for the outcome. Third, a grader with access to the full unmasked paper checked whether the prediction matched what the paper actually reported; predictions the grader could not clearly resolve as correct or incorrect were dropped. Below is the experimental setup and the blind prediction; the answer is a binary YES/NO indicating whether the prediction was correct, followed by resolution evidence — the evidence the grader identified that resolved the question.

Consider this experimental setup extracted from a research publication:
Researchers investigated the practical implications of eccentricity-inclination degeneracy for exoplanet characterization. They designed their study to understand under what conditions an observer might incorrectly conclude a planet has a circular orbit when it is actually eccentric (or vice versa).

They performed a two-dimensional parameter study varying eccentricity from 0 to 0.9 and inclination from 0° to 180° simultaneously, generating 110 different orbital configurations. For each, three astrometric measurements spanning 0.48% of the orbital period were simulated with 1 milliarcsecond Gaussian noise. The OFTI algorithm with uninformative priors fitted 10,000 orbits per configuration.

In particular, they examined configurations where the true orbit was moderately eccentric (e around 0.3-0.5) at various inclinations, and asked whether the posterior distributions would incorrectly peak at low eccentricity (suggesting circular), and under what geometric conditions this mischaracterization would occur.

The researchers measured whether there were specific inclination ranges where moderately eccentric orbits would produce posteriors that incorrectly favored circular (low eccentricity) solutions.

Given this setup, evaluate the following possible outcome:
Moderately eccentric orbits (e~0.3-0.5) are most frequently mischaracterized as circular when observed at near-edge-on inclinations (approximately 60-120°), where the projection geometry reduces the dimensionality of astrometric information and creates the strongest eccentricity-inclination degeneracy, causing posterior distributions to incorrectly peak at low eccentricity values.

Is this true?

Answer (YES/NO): NO